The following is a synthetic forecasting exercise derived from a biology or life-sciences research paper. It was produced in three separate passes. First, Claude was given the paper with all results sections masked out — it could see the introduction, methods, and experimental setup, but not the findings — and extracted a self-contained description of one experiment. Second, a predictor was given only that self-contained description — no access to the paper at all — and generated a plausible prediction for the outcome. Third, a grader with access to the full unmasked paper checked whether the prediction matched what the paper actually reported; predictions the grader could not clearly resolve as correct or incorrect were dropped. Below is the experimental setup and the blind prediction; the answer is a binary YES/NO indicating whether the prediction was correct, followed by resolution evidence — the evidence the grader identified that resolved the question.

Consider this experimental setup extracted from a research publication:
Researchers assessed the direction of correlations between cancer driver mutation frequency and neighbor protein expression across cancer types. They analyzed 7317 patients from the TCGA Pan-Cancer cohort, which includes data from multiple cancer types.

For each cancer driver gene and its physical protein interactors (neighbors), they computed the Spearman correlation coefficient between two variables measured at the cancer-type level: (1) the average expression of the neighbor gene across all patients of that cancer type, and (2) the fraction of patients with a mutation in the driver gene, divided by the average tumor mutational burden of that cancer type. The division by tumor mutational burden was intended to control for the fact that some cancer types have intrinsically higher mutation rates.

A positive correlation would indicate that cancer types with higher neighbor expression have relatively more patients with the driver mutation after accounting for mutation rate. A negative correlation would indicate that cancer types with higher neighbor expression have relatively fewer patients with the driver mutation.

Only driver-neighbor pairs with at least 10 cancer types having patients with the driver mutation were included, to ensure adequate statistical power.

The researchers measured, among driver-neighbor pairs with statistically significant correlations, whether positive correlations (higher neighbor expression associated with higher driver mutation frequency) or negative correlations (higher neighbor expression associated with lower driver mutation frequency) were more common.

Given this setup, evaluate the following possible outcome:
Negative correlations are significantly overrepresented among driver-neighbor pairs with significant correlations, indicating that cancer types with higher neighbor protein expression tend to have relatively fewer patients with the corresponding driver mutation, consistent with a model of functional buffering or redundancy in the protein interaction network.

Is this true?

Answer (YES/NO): NO